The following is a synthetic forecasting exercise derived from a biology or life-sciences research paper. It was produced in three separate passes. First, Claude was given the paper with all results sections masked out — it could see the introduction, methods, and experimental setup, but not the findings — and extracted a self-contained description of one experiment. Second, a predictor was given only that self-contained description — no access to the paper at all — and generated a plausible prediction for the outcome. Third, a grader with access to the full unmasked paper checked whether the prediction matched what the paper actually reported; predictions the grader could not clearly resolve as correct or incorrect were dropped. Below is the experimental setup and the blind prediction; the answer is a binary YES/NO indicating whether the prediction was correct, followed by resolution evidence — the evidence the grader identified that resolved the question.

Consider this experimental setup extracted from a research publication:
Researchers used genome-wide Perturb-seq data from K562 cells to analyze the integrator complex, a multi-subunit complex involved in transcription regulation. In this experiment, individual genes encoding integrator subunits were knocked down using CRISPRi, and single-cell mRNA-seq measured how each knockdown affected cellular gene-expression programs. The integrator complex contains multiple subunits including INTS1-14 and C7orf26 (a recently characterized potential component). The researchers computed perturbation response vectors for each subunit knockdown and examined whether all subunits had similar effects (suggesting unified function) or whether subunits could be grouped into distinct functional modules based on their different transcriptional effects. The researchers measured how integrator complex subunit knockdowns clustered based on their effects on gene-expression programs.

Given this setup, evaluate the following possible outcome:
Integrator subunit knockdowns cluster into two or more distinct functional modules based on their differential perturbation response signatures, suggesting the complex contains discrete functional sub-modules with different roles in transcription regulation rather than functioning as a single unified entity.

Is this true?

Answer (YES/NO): YES